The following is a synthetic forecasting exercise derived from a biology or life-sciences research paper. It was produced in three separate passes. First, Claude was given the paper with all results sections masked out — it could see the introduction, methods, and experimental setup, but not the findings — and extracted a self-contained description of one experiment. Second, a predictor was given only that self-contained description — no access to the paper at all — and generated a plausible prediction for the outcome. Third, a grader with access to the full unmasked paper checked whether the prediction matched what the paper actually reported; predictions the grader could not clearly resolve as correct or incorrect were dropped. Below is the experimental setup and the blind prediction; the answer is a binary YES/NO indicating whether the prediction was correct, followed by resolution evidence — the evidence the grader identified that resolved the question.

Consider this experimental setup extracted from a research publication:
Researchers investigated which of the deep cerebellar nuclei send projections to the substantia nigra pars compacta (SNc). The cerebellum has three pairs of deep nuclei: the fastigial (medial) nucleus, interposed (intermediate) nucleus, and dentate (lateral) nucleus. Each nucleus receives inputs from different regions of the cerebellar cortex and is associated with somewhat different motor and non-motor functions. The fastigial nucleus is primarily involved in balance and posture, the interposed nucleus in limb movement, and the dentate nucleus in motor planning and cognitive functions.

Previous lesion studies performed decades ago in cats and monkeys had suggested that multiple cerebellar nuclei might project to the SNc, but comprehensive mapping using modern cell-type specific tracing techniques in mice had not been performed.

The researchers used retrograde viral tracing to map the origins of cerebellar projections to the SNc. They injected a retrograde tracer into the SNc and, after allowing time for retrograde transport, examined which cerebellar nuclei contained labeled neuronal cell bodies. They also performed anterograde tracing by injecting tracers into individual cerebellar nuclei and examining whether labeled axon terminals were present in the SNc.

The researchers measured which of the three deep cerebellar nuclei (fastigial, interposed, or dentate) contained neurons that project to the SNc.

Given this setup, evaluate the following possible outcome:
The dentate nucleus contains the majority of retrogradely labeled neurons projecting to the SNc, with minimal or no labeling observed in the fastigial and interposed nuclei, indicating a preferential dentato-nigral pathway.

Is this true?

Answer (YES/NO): NO